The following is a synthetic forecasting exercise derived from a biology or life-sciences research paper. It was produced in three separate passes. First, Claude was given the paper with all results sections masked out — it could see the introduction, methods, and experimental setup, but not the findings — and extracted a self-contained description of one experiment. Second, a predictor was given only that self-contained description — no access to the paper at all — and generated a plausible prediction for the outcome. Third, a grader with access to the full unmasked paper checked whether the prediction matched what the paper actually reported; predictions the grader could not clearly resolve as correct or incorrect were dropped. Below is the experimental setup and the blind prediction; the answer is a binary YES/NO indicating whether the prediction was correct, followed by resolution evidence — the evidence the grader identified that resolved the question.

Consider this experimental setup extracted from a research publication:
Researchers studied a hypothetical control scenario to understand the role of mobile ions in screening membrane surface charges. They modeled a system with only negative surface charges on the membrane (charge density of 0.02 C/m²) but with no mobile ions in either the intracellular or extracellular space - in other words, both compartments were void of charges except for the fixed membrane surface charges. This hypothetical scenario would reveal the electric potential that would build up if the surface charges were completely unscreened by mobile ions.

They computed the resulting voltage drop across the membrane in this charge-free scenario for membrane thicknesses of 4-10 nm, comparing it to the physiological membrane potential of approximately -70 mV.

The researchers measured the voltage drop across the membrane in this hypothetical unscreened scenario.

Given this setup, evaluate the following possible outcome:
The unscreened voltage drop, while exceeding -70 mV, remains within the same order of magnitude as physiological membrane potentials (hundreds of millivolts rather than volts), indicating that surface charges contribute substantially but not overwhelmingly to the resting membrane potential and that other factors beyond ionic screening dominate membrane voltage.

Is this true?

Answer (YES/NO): NO